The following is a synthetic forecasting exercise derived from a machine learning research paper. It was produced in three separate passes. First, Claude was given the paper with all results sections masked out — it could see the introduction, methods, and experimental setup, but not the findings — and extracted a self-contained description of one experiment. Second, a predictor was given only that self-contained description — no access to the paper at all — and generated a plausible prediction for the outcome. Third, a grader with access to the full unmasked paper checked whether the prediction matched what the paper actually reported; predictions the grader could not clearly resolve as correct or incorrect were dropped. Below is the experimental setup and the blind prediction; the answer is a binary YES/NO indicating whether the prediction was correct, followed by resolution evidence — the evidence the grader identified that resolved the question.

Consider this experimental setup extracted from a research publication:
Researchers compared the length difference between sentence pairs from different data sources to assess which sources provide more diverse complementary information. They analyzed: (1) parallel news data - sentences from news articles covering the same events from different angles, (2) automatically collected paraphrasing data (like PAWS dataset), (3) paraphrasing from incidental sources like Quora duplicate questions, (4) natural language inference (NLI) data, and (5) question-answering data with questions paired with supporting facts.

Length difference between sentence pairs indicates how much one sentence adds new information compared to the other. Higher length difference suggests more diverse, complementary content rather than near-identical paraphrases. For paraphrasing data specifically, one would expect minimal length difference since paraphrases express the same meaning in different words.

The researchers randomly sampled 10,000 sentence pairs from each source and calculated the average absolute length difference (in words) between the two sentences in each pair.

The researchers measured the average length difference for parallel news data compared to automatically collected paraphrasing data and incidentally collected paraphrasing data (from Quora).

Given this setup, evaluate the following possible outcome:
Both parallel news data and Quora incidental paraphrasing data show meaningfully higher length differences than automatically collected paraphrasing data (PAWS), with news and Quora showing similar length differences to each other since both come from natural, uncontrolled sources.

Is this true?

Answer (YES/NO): NO